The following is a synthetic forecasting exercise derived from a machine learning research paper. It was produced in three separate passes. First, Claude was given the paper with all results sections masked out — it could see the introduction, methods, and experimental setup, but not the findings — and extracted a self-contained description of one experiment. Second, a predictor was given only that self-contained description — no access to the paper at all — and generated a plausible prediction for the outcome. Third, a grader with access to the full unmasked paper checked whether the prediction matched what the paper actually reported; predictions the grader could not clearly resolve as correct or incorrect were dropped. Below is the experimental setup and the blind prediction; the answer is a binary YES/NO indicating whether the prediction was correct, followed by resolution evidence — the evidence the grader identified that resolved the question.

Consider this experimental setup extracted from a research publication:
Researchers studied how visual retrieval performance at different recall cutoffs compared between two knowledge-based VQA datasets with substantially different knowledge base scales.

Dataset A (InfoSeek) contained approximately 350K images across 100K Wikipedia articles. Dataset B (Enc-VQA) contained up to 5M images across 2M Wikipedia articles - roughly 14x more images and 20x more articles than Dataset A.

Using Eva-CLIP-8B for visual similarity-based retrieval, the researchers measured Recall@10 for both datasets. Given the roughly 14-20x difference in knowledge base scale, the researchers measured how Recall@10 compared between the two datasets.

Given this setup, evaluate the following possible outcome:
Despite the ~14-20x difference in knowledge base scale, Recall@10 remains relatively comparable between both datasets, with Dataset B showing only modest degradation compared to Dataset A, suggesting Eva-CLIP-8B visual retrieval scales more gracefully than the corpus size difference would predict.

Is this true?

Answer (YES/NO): NO